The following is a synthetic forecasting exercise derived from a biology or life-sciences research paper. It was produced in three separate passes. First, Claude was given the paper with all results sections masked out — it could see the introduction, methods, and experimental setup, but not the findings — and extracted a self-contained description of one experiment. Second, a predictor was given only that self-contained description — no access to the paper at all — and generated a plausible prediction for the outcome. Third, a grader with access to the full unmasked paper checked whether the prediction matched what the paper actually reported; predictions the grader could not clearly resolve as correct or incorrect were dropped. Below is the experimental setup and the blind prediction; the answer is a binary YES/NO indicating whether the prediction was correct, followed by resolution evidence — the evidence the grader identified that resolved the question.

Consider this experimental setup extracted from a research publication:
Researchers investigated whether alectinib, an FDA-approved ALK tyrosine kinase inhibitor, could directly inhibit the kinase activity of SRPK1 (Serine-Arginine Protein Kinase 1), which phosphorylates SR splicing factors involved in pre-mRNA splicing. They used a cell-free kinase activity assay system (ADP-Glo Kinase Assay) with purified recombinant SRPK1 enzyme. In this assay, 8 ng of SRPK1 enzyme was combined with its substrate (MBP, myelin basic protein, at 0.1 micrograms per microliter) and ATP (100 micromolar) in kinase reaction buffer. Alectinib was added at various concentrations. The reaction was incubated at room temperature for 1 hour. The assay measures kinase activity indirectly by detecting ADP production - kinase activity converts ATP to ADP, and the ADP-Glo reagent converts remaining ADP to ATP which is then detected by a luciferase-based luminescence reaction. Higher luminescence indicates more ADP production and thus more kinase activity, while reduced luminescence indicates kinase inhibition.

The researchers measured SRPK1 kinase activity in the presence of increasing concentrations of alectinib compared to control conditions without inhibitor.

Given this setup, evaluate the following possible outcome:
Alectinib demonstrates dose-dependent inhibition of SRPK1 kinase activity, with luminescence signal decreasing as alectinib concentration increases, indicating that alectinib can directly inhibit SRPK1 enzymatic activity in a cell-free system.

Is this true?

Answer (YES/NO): YES